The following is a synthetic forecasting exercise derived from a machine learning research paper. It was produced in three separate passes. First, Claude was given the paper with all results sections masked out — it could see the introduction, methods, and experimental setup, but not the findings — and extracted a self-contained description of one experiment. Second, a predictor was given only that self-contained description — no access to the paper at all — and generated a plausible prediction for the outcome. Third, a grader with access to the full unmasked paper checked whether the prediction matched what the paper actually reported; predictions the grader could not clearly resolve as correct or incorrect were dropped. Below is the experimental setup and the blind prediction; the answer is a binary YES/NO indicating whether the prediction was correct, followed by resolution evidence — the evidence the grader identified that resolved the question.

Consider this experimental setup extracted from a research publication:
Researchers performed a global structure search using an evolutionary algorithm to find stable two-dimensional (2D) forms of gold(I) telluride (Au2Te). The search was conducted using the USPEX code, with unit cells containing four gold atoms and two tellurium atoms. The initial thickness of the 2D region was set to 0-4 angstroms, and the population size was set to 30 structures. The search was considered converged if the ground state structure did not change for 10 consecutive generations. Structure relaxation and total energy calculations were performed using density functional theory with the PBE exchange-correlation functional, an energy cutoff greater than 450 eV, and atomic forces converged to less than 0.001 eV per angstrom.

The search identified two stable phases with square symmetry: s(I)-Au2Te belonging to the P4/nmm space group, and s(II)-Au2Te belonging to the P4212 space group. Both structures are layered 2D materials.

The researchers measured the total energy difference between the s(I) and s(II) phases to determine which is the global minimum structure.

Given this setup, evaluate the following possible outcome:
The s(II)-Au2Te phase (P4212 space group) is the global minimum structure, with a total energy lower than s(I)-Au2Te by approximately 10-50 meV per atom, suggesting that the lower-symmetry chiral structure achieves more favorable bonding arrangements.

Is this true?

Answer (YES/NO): NO